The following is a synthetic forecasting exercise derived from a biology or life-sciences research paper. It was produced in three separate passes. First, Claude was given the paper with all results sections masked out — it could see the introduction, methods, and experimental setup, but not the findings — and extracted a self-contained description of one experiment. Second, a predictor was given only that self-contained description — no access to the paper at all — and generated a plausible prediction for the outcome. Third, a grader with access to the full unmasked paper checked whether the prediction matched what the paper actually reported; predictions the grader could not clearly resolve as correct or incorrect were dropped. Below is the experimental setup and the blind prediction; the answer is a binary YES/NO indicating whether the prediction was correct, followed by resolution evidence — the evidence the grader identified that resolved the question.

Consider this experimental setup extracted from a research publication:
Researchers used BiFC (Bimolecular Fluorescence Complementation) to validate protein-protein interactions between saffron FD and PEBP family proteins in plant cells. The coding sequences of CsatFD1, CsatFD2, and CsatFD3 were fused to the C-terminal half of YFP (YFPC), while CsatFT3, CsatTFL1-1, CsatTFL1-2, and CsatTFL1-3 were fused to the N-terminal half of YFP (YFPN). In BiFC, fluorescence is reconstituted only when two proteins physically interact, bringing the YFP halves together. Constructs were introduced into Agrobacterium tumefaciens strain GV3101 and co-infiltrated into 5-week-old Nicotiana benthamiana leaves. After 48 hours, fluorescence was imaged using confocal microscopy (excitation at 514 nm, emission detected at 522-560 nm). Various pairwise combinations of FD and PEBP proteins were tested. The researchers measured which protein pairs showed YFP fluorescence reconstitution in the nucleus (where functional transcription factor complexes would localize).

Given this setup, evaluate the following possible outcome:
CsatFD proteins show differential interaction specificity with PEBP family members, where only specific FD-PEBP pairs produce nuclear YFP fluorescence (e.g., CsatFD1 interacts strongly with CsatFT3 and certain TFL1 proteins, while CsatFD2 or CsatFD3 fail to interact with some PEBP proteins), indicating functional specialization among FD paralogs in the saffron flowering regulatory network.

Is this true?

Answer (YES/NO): NO